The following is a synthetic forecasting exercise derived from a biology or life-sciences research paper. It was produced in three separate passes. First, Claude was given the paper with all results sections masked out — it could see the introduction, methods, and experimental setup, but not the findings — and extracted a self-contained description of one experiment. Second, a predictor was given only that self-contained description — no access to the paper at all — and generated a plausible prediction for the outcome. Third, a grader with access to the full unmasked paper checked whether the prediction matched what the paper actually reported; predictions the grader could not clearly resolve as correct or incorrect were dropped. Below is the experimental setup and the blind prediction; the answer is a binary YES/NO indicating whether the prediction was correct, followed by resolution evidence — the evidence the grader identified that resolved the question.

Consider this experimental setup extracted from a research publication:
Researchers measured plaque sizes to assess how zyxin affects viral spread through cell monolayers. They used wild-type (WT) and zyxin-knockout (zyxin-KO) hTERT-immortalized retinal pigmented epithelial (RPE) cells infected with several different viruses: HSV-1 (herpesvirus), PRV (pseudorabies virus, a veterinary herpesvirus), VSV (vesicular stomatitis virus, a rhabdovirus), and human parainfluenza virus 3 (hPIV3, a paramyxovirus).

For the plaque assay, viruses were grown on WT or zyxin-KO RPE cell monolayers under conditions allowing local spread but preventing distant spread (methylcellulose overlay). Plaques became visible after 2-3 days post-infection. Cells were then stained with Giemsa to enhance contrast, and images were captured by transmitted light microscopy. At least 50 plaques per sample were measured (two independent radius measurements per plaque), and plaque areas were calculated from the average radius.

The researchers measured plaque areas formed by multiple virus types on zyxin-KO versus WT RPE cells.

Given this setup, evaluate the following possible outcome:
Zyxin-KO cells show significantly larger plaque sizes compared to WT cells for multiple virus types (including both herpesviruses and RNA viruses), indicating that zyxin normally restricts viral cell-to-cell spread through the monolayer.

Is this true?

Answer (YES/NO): YES